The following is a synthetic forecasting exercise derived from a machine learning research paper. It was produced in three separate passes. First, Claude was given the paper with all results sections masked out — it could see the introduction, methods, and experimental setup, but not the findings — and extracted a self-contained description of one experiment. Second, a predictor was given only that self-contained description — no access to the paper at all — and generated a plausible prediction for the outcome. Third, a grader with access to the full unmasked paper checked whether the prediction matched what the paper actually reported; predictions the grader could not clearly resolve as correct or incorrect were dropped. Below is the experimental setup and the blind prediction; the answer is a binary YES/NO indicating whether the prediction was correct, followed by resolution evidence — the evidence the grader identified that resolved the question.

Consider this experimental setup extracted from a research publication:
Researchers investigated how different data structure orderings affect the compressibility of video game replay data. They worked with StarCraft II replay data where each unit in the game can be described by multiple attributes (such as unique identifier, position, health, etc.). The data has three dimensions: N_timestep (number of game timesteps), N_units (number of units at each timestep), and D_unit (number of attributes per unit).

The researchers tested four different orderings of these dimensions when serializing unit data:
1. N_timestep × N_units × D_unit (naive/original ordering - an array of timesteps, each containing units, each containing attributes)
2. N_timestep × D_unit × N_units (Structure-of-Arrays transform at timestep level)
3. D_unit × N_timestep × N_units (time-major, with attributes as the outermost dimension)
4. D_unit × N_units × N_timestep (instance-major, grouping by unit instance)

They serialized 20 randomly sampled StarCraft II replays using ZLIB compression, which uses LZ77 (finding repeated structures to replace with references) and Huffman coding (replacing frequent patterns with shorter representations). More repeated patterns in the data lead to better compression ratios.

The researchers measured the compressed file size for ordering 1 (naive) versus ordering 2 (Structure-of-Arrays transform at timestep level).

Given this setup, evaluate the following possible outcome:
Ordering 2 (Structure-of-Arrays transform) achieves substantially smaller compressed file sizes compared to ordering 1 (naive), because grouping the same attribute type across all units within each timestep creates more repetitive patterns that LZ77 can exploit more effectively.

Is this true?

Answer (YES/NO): NO